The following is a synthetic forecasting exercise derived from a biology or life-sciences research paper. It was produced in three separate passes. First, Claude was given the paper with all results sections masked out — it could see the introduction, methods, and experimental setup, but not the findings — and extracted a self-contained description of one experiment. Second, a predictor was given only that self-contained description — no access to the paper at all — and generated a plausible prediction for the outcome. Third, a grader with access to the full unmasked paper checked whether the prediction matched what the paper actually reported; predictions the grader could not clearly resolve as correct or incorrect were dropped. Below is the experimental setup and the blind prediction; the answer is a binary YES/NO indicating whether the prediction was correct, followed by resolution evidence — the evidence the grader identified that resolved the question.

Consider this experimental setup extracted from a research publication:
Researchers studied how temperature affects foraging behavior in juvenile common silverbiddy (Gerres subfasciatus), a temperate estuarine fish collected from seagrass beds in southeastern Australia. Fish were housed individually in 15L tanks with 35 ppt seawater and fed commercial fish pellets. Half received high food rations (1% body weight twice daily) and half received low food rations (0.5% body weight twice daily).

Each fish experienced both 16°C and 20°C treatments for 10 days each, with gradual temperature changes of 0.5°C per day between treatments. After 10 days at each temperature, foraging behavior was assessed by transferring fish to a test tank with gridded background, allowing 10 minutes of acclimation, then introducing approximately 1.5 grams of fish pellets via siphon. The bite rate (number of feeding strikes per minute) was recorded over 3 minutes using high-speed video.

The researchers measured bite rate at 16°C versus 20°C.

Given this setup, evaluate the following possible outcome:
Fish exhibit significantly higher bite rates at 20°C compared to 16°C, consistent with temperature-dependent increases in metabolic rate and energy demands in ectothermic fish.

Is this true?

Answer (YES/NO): YES